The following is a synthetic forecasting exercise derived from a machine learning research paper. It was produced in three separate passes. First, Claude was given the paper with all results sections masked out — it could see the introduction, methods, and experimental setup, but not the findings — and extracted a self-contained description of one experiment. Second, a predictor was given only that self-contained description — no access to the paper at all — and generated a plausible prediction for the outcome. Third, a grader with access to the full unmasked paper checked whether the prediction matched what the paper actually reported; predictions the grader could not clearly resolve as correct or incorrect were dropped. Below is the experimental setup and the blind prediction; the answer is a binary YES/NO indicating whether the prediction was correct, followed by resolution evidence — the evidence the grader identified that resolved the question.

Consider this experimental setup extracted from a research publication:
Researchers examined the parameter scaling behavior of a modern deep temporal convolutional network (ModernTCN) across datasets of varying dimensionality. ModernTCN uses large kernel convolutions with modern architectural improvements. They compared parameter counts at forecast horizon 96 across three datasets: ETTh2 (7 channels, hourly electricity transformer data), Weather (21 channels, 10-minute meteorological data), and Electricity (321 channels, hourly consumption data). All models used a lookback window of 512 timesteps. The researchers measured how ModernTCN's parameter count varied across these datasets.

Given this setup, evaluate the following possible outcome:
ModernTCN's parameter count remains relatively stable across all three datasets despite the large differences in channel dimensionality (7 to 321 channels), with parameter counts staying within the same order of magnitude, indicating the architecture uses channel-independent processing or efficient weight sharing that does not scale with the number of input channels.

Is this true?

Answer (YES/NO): NO